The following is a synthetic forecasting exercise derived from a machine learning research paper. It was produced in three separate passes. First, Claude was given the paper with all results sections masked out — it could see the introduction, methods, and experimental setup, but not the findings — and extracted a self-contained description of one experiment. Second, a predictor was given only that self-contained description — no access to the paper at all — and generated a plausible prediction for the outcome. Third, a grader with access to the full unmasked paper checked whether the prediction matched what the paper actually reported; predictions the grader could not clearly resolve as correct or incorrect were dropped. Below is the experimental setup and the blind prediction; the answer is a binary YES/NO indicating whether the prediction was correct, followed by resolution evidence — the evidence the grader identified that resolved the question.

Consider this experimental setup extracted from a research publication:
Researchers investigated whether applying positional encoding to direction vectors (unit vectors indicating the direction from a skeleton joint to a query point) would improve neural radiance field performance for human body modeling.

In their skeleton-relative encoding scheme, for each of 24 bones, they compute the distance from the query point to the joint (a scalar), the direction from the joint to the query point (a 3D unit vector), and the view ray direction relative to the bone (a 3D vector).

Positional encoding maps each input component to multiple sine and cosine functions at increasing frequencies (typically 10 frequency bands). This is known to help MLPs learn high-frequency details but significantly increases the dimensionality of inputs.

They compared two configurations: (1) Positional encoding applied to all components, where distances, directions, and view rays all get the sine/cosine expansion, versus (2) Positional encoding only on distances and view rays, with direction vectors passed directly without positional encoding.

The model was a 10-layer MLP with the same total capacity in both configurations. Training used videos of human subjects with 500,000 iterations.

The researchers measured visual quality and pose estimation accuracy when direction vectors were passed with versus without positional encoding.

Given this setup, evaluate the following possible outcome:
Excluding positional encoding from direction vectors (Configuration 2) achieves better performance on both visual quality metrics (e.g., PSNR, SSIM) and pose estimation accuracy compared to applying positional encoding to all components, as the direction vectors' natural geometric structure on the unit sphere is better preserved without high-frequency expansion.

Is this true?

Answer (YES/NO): NO